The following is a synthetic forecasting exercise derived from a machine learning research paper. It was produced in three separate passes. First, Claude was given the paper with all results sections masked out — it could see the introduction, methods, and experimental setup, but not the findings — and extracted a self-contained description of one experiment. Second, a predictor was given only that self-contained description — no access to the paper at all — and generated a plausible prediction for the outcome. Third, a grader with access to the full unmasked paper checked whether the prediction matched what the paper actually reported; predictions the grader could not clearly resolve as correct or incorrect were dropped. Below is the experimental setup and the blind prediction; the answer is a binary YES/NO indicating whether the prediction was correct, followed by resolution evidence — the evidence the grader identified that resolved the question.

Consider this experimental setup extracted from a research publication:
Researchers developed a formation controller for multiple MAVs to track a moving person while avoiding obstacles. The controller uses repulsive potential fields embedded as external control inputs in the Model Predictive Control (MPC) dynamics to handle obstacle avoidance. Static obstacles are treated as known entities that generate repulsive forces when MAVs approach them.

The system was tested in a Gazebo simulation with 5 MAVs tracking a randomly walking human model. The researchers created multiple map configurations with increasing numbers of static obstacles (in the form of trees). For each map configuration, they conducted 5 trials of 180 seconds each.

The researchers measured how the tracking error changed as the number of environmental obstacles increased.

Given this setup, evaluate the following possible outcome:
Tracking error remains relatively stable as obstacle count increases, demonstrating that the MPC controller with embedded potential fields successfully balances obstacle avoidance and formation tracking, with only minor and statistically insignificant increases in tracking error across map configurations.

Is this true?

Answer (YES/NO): NO